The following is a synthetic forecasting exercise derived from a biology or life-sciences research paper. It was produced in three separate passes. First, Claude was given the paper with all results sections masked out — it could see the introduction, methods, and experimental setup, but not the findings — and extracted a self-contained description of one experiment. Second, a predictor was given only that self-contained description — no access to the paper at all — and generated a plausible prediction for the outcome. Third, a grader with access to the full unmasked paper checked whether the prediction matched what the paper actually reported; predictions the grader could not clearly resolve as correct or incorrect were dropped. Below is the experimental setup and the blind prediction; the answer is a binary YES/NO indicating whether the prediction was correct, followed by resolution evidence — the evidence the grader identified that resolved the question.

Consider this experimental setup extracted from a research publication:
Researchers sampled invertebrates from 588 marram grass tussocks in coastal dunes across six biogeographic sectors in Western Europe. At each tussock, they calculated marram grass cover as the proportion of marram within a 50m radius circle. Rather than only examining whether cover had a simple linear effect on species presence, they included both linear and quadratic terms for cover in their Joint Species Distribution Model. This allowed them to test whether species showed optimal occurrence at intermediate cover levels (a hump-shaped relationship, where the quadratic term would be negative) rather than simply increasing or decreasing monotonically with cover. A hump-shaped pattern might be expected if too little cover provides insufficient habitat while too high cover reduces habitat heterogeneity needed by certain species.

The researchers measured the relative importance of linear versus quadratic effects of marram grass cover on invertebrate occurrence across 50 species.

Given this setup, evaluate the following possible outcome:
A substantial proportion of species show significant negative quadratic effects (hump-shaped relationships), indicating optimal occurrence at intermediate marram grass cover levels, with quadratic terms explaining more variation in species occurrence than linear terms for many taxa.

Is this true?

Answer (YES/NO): NO